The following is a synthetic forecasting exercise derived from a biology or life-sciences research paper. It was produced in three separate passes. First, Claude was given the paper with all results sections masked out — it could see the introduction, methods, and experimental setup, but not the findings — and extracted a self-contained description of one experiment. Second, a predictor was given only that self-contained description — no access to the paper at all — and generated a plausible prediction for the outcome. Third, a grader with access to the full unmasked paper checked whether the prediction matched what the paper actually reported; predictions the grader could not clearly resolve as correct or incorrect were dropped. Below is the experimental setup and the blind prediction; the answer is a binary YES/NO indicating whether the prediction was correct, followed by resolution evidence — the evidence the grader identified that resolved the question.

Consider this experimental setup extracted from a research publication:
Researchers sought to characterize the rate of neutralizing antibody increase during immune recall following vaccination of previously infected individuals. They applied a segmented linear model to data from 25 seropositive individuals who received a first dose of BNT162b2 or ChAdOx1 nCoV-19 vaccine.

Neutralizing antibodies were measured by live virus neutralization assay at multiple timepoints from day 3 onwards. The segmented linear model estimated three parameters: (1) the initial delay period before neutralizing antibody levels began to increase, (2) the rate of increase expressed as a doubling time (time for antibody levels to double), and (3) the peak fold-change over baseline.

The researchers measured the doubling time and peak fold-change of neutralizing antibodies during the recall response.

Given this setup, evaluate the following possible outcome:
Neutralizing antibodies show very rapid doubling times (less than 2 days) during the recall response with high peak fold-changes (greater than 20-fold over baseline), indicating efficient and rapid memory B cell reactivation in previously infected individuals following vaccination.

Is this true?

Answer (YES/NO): YES